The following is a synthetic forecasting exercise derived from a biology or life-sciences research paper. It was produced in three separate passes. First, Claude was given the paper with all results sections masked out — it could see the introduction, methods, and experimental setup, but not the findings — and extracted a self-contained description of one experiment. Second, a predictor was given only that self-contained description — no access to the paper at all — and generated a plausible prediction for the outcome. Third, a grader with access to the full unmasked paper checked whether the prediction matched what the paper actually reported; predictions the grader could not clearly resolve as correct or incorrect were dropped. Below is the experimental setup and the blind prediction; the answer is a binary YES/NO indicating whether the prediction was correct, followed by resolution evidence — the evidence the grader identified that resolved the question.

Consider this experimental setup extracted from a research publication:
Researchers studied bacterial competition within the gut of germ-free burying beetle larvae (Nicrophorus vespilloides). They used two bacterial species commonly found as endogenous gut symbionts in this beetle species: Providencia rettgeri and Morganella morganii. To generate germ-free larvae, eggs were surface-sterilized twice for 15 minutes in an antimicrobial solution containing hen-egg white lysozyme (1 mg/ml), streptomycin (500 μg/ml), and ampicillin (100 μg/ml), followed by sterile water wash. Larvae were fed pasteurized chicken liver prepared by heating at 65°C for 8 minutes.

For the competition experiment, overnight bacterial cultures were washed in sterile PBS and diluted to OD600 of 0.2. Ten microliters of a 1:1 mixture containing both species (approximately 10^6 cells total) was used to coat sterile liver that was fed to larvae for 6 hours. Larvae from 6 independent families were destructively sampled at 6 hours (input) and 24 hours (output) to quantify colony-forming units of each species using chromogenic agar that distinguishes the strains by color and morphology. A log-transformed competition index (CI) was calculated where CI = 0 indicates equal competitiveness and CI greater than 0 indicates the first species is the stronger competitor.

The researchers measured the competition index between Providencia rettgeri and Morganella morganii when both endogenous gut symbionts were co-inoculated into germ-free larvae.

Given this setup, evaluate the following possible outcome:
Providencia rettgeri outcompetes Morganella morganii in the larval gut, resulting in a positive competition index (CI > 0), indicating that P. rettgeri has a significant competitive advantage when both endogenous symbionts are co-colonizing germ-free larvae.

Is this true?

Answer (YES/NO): NO